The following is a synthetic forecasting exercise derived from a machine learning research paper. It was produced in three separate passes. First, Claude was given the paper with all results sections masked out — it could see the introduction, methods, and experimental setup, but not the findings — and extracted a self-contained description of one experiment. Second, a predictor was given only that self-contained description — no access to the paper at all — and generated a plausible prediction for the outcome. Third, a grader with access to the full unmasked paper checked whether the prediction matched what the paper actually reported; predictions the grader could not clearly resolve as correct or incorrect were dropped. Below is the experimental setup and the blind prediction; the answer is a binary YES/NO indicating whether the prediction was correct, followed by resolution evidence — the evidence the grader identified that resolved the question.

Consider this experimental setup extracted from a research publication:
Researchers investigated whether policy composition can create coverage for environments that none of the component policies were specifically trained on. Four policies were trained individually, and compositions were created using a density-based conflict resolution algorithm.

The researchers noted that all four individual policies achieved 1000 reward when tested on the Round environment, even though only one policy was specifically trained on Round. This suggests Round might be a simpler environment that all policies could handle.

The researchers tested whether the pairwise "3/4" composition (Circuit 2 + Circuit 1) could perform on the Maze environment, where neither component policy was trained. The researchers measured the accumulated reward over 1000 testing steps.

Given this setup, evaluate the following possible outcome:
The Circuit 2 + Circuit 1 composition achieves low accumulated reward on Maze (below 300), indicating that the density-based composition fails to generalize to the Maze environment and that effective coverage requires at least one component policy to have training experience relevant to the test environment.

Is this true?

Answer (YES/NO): YES